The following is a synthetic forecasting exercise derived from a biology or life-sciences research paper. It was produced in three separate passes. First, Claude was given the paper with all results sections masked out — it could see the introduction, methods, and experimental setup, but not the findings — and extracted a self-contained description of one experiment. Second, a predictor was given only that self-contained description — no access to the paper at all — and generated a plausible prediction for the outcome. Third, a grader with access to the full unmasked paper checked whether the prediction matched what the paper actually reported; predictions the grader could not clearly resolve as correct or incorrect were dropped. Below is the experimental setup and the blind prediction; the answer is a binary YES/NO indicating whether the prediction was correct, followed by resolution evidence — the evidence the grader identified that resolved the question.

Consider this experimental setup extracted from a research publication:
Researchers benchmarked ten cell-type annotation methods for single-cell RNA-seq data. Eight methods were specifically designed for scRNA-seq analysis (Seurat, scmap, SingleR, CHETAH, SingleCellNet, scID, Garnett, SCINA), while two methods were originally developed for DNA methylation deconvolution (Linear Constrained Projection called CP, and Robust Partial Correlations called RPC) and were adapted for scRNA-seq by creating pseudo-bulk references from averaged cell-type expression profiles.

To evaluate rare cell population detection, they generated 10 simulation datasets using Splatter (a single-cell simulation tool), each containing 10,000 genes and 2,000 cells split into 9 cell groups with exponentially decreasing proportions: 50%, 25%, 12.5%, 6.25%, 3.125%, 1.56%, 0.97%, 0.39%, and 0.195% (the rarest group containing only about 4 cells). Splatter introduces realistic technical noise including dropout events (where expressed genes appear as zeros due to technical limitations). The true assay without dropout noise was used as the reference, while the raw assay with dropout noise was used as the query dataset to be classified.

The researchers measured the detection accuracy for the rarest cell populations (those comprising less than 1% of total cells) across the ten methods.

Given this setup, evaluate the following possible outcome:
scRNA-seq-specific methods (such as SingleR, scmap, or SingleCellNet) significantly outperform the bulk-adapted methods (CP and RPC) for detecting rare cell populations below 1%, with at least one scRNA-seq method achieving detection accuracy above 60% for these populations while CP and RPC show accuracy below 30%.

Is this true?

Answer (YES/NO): NO